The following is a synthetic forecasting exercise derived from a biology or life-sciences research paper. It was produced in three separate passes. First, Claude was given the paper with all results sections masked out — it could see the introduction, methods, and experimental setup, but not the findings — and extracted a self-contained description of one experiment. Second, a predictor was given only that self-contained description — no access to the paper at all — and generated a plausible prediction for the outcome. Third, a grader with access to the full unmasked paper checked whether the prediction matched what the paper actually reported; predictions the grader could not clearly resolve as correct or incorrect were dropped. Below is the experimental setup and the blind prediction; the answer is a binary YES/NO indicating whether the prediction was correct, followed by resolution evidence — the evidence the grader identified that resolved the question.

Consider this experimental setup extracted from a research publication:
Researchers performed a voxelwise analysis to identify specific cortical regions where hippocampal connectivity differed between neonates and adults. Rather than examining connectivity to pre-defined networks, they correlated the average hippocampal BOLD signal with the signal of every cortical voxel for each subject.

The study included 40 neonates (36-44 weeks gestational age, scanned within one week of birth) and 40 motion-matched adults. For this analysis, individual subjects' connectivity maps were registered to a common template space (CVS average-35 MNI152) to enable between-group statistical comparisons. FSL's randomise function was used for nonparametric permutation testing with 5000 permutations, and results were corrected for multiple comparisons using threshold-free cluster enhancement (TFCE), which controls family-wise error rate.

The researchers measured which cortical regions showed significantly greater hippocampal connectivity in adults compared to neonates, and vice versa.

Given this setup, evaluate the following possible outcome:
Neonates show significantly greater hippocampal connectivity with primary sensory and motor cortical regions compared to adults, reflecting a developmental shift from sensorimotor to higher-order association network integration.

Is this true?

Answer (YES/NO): NO